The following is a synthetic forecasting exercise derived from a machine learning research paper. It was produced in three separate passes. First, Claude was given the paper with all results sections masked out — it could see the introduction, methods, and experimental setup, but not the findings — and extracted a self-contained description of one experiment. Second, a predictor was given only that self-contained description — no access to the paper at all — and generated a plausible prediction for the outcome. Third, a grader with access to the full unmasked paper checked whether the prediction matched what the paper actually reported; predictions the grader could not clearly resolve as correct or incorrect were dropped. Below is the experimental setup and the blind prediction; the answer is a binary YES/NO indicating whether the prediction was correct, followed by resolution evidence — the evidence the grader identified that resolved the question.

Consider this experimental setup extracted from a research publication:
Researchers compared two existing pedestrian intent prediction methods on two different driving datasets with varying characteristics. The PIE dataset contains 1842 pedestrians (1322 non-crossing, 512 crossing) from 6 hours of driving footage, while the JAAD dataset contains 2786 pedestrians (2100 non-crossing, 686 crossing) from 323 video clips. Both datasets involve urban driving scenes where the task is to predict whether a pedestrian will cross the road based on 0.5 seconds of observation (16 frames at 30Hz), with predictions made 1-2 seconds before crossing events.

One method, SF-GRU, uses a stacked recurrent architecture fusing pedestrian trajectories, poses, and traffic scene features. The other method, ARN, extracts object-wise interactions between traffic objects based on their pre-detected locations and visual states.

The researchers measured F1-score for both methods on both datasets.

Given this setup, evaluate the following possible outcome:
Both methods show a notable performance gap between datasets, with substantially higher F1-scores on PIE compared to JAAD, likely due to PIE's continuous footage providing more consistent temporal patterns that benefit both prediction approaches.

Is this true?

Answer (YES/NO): NO